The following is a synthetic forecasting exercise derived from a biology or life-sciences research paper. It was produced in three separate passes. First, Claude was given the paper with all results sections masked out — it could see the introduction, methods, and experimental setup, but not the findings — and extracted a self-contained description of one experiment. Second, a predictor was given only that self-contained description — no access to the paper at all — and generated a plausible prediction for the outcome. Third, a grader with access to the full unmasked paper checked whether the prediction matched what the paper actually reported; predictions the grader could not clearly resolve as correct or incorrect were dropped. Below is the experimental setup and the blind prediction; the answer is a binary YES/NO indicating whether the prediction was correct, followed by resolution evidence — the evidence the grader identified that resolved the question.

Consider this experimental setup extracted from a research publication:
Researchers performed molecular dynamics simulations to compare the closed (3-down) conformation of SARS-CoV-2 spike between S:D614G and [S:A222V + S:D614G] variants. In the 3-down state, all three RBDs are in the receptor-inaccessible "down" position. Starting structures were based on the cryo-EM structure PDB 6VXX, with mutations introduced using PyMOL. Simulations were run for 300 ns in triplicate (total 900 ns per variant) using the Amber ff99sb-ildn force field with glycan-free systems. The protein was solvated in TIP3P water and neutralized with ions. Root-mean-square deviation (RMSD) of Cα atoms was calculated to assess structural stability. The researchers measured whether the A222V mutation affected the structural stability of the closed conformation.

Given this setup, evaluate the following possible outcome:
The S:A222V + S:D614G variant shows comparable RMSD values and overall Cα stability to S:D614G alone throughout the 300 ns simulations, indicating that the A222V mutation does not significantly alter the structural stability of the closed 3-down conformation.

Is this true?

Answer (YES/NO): YES